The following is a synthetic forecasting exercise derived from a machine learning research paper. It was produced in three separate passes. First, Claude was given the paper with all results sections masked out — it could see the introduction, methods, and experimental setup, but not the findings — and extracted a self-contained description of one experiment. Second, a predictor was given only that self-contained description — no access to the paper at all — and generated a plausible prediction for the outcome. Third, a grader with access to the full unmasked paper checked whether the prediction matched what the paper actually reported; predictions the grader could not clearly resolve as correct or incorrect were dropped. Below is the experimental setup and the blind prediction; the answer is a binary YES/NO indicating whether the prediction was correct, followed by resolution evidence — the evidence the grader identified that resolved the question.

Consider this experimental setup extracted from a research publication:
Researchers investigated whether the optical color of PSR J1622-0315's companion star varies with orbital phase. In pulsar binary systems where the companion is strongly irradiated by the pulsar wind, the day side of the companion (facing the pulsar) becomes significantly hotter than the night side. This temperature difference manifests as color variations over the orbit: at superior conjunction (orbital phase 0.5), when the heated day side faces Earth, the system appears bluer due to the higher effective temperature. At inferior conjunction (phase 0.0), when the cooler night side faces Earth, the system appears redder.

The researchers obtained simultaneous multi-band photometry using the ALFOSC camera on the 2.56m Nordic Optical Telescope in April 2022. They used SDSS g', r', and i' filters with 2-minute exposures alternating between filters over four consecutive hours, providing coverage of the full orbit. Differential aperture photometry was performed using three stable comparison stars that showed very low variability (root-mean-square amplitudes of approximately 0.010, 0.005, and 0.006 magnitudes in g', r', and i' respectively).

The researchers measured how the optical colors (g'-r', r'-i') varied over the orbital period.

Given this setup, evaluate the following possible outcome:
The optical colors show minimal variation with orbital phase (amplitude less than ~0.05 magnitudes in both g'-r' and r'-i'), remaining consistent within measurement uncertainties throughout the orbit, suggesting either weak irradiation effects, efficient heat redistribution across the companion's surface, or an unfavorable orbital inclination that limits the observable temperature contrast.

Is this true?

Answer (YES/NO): YES